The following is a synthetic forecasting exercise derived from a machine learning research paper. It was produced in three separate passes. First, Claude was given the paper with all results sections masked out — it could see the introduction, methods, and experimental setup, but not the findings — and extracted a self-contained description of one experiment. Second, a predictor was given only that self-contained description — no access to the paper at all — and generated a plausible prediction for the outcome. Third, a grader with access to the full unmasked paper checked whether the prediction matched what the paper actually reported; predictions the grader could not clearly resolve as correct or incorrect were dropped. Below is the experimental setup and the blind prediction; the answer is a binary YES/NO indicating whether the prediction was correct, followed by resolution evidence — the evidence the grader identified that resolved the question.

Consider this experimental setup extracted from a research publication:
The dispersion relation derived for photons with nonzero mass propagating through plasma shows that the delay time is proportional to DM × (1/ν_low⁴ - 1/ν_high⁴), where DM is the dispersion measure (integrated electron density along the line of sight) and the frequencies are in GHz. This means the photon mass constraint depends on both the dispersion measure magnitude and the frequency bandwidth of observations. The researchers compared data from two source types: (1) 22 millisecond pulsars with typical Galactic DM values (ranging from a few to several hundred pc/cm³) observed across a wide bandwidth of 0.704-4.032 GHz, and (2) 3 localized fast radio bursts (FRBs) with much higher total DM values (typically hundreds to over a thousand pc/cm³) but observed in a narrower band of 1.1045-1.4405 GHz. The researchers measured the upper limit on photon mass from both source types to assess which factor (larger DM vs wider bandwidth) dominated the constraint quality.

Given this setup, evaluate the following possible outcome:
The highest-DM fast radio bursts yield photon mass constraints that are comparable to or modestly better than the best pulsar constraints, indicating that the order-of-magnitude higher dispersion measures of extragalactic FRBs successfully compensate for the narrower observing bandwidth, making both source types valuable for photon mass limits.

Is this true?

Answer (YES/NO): NO